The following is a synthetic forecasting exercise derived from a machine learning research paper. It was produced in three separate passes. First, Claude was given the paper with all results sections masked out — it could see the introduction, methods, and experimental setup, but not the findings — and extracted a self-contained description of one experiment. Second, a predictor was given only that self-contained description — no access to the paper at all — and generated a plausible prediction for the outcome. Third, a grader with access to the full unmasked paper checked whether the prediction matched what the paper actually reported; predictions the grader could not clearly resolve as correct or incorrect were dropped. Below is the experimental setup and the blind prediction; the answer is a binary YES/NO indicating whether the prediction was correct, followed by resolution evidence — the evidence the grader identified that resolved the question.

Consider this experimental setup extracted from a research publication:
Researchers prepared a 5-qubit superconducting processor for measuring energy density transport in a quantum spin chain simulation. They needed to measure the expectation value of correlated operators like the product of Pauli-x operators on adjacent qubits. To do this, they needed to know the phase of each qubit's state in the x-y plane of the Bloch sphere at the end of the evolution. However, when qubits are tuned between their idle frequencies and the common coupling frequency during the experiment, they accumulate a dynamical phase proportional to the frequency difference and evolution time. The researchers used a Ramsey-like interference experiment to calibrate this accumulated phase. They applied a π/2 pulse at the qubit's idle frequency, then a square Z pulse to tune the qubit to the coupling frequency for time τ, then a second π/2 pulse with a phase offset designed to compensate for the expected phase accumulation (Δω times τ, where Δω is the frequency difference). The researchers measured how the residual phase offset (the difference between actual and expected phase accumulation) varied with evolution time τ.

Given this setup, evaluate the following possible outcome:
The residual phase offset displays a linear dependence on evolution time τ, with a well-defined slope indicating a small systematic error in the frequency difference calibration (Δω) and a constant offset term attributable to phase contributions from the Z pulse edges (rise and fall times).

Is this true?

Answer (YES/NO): NO